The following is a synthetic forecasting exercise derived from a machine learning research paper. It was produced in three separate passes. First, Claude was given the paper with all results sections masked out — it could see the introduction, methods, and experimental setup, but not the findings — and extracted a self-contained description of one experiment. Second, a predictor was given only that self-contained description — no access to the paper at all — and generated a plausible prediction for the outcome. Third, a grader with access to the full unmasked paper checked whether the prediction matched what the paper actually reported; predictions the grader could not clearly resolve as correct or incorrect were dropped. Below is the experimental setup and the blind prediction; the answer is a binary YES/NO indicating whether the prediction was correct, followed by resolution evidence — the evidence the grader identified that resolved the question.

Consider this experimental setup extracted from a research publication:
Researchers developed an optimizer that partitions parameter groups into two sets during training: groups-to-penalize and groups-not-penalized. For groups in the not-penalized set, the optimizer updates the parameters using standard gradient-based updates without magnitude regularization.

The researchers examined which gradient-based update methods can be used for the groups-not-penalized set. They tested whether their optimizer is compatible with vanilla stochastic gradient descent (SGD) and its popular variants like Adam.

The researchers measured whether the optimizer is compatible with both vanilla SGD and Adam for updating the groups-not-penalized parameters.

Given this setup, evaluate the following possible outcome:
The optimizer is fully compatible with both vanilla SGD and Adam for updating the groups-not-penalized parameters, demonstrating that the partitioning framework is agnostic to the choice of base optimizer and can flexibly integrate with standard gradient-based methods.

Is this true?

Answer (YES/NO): YES